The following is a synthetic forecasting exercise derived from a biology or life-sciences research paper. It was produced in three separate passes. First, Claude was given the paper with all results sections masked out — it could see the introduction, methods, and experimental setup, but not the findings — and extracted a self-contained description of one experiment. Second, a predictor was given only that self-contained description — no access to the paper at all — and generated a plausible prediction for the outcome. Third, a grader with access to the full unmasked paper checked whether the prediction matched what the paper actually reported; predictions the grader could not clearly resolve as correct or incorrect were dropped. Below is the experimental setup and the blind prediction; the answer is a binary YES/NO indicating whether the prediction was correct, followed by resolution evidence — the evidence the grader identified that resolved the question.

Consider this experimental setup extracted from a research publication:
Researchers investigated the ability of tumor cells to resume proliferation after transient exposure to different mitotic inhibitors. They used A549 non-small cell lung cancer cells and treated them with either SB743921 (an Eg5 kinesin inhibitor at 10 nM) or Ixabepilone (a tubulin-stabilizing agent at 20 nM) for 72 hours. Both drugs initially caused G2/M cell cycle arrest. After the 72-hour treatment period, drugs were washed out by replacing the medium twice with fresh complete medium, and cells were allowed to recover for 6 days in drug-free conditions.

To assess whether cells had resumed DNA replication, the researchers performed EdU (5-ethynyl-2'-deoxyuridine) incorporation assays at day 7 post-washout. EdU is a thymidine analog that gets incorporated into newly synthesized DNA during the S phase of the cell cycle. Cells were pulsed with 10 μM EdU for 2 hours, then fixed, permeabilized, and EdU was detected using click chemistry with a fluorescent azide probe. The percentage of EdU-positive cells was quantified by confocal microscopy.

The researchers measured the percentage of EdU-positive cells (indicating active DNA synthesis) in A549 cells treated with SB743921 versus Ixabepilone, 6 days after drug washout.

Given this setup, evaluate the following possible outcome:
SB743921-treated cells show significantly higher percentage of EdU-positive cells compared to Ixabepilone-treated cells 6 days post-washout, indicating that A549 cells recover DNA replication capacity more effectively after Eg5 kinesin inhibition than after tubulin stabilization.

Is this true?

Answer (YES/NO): NO